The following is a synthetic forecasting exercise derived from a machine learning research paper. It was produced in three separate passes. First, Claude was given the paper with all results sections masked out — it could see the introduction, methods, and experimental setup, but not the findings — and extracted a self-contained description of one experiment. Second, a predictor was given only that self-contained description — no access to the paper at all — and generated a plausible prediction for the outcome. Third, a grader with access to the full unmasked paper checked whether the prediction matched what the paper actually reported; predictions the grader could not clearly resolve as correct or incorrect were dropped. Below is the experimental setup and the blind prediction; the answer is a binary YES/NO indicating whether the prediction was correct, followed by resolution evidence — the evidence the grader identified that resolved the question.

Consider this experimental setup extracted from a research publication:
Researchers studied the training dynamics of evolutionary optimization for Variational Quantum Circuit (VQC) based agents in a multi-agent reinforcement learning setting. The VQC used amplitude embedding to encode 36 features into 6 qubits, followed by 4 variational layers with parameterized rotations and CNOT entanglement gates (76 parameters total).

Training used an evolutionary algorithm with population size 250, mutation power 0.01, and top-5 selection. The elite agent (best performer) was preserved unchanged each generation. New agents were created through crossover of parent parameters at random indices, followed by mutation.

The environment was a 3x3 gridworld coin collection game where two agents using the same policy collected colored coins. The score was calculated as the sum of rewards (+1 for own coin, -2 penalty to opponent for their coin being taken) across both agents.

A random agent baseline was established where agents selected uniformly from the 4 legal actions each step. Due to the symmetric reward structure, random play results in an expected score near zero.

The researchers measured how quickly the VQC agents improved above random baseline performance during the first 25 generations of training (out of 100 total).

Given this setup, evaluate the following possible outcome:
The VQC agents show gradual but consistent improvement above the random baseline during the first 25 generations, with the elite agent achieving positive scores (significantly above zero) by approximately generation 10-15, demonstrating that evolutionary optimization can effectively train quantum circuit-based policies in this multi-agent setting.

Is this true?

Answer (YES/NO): NO